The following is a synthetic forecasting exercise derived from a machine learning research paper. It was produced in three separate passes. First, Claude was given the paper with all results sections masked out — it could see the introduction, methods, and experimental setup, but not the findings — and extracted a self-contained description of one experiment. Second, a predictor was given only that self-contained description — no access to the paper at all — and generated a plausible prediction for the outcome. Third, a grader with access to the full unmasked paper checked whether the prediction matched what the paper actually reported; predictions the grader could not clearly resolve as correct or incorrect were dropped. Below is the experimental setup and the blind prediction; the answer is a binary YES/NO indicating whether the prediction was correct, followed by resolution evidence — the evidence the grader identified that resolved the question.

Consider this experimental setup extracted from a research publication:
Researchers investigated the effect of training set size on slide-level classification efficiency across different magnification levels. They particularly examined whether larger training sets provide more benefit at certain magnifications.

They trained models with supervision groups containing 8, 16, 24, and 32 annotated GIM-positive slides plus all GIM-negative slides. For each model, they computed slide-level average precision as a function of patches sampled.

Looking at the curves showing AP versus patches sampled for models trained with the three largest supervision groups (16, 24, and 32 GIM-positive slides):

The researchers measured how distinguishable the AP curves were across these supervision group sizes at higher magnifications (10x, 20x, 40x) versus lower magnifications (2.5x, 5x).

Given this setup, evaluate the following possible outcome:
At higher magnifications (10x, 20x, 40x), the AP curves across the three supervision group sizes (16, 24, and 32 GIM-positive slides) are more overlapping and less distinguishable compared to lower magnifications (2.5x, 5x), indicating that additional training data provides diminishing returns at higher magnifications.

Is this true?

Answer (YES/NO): YES